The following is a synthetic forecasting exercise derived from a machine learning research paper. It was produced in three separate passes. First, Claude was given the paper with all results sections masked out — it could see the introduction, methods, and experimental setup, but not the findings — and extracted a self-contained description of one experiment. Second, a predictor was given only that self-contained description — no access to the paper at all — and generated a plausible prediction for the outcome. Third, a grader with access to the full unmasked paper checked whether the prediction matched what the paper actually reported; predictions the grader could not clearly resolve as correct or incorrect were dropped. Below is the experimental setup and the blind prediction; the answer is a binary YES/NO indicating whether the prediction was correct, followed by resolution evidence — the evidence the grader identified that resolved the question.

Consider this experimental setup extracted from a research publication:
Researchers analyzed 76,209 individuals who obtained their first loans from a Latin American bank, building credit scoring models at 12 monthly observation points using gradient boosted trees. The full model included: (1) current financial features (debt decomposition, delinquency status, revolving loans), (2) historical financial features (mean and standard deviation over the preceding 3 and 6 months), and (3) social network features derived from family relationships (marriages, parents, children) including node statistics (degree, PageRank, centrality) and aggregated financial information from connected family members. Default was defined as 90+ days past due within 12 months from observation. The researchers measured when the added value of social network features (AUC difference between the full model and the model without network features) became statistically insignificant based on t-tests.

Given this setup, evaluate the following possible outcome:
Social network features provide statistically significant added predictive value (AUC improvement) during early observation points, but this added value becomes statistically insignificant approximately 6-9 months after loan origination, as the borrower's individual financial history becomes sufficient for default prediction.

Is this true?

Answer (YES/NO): NO